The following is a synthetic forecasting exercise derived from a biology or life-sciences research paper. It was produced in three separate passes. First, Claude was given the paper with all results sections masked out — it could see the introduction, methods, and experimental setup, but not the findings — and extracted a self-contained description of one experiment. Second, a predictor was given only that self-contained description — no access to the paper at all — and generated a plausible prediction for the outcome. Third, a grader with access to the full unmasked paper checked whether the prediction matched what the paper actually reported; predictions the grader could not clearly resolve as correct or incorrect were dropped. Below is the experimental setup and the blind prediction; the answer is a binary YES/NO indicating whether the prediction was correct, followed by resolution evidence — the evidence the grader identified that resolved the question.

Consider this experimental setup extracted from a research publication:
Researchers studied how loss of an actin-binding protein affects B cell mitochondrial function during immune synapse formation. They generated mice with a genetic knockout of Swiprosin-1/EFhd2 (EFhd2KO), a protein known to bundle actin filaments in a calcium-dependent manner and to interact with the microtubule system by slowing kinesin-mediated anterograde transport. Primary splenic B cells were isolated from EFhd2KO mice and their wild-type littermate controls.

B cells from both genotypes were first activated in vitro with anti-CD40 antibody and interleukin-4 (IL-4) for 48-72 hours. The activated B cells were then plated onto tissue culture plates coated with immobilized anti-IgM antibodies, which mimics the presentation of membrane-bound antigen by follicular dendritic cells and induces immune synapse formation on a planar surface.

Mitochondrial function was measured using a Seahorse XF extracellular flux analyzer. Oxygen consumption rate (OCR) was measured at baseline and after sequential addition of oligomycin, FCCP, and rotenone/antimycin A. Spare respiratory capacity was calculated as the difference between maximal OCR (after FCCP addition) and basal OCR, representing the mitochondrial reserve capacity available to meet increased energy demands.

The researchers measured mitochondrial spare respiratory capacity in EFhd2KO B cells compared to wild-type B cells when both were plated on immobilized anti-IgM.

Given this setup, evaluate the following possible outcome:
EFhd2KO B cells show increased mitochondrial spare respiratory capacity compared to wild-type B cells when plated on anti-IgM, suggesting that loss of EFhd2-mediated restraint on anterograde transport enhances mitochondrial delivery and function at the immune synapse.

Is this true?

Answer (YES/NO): NO